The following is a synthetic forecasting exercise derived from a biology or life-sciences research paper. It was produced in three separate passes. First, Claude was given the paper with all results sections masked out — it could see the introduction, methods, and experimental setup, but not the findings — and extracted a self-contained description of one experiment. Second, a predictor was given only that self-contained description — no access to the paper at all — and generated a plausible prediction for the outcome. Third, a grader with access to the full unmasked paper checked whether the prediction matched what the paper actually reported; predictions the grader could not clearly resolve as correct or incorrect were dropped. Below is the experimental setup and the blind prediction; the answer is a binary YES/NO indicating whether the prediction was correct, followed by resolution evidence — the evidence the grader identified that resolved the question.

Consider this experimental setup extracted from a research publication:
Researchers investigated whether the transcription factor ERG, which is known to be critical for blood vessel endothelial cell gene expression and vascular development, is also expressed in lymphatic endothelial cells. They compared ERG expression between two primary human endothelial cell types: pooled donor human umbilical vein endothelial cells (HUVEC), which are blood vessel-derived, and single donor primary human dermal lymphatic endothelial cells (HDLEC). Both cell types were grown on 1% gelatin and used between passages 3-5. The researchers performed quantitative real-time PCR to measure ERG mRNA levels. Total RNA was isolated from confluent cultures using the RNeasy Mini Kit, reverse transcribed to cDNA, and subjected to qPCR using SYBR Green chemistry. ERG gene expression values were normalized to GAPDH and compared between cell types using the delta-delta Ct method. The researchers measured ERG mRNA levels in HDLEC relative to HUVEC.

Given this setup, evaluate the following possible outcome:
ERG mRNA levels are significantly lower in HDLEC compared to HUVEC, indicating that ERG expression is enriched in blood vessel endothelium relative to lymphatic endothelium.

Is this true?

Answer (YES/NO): NO